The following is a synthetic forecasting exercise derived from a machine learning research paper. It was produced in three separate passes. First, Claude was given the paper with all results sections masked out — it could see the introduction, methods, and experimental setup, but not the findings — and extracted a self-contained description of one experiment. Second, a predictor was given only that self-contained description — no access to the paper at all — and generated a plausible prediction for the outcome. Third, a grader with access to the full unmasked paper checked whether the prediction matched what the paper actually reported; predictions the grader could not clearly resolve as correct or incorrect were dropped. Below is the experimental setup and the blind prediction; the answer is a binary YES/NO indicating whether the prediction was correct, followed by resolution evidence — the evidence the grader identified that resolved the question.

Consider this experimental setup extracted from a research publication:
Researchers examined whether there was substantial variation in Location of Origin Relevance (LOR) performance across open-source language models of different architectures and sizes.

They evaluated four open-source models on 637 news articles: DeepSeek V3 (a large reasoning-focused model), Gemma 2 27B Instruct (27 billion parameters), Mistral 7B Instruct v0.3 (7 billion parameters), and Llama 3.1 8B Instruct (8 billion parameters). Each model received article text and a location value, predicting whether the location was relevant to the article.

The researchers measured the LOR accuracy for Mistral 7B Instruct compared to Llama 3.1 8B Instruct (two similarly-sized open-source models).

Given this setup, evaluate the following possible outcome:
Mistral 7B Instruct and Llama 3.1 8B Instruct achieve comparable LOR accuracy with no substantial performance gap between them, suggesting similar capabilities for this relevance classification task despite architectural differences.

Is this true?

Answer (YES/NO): NO